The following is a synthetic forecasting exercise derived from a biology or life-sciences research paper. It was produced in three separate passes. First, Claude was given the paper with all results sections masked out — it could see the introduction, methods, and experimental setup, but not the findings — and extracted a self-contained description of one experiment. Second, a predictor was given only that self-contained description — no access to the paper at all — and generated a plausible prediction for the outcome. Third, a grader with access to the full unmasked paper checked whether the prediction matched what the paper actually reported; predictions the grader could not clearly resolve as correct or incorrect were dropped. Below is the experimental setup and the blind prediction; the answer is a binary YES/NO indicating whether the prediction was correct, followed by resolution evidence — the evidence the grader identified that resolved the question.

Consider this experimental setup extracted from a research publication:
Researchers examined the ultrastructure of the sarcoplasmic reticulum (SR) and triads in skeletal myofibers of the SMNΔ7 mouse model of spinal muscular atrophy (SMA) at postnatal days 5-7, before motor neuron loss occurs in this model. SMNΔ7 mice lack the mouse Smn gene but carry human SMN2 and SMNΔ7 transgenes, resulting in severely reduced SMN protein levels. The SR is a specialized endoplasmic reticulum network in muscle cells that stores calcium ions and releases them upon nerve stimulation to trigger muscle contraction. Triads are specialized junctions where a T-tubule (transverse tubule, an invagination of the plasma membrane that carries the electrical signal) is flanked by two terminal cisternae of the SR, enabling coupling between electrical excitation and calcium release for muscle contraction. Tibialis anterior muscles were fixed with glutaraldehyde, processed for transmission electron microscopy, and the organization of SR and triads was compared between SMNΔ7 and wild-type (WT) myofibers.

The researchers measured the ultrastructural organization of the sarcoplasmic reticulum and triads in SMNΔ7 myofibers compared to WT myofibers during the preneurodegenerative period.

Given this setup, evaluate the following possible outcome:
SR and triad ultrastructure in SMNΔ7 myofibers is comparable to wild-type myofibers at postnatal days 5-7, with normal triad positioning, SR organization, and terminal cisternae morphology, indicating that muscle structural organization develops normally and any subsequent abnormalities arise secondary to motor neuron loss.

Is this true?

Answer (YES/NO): NO